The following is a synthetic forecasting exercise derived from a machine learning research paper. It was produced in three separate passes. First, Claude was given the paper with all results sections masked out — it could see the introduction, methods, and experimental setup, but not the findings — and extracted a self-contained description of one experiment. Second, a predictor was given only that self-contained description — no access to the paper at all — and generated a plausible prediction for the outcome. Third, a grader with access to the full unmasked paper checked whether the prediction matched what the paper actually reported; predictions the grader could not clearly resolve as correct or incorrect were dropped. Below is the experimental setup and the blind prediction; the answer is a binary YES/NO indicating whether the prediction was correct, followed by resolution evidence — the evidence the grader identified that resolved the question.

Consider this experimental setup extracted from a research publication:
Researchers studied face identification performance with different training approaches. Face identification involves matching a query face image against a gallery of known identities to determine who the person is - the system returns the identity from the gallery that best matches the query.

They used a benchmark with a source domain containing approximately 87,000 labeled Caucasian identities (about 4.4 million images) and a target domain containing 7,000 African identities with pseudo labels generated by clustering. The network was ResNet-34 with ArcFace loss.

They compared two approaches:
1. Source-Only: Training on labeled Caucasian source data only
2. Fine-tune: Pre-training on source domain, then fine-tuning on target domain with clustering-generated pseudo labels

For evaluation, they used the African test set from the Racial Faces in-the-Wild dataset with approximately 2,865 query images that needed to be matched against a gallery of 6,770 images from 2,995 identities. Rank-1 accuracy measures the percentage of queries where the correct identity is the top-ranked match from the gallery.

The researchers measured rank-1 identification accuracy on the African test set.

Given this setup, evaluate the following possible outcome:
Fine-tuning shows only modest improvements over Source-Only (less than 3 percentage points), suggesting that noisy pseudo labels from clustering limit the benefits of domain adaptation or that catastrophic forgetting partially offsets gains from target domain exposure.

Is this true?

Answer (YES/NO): YES